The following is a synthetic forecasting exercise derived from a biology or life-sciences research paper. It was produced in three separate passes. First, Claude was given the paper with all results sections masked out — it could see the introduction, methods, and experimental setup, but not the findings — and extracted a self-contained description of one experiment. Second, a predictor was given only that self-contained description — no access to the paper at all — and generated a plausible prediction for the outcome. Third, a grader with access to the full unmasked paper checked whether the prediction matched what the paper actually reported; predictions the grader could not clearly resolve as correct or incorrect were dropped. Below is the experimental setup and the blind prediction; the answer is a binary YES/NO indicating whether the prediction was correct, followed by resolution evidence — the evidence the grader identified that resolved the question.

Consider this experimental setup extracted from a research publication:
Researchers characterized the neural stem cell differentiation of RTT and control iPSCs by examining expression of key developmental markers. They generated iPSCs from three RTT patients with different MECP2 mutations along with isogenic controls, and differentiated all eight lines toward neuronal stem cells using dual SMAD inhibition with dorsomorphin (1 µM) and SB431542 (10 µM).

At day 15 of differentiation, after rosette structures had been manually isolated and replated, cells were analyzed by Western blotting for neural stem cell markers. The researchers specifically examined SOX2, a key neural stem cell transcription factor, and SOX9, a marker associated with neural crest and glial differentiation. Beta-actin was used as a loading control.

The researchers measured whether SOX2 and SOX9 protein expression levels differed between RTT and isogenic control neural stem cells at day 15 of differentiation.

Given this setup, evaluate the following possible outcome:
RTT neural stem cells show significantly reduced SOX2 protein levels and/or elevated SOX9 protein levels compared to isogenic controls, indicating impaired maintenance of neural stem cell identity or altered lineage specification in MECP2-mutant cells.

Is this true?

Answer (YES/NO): YES